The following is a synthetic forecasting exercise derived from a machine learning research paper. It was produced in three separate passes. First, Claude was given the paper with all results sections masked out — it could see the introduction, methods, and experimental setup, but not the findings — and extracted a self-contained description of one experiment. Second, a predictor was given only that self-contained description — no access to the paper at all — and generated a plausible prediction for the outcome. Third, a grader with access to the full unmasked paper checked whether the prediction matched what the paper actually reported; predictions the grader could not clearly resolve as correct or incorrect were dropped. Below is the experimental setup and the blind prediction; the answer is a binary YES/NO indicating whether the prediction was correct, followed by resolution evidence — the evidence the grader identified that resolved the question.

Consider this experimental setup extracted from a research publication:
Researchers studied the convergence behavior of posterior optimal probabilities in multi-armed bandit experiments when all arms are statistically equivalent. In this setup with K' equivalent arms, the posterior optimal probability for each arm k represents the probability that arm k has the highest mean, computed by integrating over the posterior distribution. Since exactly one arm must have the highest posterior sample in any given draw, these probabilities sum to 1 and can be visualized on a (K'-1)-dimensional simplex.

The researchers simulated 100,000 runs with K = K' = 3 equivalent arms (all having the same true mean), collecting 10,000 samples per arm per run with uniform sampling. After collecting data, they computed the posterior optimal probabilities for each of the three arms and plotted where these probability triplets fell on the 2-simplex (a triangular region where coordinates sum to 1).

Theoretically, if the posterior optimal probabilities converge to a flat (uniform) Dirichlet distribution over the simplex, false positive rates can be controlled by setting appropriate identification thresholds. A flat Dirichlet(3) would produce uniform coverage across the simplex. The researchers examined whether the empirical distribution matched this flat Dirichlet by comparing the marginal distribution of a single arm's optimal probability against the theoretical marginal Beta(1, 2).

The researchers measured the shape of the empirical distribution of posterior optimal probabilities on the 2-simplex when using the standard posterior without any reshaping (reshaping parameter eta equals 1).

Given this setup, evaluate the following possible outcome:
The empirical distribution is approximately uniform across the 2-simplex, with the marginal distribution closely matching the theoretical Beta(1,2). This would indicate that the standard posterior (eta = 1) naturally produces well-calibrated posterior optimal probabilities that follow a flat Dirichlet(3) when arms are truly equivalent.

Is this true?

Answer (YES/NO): NO